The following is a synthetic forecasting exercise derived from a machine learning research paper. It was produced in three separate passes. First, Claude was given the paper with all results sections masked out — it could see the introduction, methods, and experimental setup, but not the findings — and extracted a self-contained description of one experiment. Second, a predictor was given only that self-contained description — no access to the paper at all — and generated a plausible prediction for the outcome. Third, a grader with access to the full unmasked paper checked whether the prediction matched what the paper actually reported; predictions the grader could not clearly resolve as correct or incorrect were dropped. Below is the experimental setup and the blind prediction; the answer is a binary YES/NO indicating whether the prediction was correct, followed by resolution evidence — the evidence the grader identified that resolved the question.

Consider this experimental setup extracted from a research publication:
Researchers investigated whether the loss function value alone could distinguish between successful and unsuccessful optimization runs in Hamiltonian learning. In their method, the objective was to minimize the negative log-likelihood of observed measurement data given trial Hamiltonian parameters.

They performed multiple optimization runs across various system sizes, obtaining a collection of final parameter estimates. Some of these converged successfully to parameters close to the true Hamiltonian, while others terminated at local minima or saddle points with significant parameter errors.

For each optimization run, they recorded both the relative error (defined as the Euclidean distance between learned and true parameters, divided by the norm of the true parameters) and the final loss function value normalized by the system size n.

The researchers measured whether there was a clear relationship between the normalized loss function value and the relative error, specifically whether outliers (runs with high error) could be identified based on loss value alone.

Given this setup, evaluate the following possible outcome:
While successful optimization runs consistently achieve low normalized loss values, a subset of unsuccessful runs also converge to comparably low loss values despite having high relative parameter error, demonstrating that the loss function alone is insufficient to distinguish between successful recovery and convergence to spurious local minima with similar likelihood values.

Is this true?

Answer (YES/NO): NO